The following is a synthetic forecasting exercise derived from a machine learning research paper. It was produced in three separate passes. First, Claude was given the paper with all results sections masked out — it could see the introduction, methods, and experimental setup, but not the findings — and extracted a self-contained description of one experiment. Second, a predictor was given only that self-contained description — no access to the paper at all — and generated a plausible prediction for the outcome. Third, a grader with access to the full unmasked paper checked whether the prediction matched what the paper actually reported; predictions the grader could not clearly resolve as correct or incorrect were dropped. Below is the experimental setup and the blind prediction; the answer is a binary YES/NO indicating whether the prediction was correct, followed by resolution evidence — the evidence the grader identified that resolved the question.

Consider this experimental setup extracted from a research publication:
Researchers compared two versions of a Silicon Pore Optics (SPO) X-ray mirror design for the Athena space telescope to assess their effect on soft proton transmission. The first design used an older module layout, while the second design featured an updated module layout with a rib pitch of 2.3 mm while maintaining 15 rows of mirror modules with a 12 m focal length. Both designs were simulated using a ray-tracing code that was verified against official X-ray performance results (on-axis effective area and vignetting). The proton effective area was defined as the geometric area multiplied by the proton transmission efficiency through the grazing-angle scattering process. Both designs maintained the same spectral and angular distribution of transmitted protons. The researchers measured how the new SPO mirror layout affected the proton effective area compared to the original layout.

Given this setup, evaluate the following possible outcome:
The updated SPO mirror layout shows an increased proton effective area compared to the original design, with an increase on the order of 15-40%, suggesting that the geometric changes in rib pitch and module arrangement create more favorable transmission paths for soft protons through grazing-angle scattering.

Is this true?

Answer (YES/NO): NO